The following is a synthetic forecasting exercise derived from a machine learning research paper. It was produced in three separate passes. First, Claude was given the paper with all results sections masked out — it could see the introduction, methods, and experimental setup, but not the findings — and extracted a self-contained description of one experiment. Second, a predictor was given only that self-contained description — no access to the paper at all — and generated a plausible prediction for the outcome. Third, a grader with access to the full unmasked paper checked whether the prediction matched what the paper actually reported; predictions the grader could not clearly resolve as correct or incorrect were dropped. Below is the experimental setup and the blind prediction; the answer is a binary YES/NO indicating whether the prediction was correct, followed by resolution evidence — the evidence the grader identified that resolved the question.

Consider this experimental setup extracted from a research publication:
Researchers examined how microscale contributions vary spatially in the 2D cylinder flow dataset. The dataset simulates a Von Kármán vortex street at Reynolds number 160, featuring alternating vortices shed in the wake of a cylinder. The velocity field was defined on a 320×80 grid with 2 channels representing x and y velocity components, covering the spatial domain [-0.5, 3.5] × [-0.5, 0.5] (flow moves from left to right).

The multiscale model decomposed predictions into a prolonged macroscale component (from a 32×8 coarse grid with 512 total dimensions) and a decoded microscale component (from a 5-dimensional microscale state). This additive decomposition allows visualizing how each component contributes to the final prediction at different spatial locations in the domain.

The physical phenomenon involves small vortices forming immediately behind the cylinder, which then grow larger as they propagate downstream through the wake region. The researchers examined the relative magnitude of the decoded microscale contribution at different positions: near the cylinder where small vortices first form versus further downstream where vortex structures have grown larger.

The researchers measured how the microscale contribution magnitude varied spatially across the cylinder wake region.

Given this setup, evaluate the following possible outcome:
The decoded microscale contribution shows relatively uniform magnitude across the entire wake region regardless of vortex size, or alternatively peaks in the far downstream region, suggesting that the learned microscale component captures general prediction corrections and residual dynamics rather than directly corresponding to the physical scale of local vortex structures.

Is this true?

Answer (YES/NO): NO